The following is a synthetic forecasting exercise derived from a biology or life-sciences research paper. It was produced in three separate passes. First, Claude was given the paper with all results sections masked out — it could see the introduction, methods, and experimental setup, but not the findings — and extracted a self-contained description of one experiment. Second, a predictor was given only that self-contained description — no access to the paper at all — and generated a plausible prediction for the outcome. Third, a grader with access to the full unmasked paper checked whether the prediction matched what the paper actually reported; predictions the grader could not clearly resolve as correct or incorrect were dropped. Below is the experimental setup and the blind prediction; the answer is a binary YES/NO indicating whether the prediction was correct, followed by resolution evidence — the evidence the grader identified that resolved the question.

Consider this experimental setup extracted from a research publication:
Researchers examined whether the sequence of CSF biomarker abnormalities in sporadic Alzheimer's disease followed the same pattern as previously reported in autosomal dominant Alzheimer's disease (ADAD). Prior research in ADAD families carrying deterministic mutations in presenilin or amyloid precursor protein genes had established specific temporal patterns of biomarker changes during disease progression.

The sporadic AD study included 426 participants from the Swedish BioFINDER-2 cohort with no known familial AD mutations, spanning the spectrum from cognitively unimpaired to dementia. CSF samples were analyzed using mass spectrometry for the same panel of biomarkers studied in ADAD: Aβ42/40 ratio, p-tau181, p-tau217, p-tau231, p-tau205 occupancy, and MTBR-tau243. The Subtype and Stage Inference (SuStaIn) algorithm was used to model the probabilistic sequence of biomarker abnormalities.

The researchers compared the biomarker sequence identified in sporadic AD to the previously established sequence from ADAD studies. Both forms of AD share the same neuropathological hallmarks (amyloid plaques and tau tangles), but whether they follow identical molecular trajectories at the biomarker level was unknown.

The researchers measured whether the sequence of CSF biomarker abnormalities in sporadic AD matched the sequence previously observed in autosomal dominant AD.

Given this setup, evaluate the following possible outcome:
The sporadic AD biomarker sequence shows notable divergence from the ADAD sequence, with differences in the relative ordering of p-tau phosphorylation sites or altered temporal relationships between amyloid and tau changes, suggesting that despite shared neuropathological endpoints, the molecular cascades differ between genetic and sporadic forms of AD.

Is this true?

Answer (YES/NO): NO